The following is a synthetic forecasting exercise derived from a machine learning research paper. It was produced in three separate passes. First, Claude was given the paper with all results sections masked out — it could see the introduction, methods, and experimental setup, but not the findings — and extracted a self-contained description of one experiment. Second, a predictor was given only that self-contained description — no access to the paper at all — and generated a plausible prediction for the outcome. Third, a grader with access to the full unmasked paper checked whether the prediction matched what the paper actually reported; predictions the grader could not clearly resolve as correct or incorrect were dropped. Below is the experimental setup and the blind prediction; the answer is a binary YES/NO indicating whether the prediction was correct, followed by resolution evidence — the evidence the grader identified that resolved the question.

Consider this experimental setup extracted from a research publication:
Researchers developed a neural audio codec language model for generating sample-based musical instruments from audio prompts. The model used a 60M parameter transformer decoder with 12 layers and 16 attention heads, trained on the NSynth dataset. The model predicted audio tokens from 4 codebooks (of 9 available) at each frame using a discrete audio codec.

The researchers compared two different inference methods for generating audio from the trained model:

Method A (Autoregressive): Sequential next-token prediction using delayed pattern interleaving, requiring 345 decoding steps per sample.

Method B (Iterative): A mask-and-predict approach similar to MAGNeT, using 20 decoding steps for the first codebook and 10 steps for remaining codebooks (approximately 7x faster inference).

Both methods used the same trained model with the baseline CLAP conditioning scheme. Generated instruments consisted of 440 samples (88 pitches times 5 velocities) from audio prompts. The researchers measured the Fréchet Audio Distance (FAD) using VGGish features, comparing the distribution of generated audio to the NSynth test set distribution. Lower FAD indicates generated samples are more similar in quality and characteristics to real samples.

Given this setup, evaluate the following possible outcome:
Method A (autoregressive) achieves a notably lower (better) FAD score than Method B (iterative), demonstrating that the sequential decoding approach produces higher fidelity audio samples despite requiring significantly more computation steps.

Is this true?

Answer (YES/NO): YES